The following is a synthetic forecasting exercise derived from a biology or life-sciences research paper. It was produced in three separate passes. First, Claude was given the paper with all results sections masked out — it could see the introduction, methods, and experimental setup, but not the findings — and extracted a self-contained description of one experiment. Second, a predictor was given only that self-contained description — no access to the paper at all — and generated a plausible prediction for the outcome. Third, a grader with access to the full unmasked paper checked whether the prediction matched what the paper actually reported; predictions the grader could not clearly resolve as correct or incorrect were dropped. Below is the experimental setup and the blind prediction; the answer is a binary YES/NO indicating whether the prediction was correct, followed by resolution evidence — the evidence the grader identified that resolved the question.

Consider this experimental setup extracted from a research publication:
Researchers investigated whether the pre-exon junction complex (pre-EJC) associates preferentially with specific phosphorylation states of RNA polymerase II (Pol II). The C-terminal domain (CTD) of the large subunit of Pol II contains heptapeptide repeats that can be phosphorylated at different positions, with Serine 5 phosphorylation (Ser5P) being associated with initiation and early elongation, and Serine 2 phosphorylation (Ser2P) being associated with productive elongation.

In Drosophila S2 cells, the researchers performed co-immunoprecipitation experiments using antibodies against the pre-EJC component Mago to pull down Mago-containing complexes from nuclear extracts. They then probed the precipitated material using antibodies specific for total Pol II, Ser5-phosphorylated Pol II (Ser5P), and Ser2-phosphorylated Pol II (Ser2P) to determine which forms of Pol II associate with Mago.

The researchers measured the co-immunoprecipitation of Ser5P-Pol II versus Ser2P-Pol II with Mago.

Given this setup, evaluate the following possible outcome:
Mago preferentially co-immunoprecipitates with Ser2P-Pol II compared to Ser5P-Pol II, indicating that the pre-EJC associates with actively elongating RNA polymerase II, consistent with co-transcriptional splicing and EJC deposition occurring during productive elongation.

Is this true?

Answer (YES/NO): NO